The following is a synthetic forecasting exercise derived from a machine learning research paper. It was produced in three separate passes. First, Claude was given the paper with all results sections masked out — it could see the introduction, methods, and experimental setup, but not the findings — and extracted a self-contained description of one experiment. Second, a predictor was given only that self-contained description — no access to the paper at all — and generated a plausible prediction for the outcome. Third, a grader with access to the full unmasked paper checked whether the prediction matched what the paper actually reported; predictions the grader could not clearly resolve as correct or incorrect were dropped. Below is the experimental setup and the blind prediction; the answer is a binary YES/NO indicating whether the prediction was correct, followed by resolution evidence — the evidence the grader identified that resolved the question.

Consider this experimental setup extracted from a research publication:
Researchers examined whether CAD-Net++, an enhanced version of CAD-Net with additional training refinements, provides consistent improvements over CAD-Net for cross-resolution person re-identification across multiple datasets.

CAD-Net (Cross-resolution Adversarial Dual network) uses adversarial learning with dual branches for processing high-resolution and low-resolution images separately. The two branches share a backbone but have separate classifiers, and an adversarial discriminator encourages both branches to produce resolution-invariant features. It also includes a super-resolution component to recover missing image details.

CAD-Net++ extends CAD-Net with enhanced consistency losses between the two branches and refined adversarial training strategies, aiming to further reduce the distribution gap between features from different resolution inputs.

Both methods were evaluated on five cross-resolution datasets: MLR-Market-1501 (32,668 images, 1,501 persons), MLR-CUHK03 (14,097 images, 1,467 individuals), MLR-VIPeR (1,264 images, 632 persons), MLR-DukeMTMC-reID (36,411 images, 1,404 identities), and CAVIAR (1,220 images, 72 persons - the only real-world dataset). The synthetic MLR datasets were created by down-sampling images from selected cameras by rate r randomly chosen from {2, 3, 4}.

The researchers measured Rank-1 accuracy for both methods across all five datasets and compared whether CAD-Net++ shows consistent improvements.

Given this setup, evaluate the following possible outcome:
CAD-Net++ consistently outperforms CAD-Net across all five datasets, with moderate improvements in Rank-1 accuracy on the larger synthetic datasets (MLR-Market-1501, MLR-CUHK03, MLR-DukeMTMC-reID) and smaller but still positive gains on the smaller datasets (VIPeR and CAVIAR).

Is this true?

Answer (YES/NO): NO